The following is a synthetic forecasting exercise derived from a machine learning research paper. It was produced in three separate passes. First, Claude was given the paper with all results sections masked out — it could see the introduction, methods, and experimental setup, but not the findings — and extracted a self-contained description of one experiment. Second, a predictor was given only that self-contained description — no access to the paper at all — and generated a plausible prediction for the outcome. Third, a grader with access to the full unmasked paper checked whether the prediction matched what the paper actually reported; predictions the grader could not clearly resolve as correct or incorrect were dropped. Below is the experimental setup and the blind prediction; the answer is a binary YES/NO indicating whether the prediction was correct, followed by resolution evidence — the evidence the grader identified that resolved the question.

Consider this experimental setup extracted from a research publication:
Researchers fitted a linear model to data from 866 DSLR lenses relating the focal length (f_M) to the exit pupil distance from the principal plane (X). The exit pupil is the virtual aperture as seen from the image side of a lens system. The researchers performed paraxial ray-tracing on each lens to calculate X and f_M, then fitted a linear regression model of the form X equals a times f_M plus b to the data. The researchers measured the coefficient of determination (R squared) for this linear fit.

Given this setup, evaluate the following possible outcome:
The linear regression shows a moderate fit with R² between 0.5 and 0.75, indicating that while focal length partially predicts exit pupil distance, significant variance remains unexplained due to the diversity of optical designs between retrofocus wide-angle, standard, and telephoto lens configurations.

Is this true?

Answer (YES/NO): NO